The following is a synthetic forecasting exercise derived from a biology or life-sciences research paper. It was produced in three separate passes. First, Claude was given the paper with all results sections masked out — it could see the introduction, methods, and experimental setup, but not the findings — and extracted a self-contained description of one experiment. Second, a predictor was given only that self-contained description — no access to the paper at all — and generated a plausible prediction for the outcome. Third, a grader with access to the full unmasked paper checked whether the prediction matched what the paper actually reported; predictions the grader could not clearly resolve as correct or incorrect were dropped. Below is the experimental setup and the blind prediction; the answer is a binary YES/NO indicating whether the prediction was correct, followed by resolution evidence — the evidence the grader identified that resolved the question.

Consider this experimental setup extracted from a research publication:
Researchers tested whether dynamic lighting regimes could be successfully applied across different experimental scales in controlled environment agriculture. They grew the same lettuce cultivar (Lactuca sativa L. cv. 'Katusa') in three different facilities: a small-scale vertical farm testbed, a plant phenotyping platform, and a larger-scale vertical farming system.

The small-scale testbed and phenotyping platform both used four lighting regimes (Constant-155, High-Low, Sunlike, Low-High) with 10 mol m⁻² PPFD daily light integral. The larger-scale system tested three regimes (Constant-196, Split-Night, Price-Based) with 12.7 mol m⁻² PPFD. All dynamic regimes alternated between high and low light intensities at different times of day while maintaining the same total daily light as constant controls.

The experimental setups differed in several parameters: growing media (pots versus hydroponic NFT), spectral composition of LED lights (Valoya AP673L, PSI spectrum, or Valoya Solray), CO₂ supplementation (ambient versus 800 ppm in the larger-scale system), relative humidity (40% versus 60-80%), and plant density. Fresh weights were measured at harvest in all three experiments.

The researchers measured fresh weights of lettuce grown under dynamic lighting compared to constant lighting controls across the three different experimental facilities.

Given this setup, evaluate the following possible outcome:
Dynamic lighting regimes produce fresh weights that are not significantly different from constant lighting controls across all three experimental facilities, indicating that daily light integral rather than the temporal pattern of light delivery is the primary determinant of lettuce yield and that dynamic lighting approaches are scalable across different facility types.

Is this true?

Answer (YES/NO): NO